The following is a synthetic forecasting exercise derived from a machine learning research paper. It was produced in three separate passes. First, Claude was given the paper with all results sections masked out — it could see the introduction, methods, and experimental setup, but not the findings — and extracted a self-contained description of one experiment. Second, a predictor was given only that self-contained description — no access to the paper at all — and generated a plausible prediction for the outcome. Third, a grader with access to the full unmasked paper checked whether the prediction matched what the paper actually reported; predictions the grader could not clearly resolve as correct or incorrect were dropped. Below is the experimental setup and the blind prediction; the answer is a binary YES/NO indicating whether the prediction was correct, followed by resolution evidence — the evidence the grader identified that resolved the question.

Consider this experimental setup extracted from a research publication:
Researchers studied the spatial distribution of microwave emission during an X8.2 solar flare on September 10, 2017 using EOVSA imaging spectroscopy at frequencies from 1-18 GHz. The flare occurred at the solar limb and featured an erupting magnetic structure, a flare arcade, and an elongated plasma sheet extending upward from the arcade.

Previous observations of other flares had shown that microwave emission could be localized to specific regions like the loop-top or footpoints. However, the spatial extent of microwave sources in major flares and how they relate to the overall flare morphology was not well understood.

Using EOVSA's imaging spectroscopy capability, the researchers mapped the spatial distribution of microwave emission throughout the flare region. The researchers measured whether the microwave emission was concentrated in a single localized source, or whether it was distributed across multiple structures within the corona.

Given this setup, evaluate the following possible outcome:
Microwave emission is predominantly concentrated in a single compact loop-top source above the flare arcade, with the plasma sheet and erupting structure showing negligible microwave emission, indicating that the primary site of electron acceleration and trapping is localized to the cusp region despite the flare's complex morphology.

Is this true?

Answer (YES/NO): NO